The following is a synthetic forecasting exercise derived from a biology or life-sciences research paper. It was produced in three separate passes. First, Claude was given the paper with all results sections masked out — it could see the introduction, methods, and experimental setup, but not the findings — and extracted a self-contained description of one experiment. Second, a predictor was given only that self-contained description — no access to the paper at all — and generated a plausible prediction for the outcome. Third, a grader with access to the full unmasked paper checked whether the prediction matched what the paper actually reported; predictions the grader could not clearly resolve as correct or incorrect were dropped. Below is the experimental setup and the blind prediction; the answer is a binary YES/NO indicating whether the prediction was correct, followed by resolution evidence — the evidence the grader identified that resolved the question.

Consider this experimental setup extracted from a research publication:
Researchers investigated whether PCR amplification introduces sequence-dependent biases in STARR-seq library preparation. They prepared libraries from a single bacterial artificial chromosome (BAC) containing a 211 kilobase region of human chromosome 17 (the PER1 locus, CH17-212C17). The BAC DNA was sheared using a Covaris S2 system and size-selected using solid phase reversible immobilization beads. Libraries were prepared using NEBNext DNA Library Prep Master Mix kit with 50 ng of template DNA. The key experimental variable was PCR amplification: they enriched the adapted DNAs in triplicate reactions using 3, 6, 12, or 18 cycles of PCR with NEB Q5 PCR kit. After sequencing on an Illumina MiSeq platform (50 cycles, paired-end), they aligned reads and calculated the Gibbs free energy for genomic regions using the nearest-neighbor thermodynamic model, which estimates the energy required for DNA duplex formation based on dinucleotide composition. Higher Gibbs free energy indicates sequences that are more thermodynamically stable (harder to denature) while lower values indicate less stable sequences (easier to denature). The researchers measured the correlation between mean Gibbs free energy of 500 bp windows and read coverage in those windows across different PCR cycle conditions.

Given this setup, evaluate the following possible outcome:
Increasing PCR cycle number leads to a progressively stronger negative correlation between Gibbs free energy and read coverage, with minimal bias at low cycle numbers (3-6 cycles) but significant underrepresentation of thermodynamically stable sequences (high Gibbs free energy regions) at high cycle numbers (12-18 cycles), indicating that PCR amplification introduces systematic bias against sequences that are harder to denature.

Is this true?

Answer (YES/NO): YES